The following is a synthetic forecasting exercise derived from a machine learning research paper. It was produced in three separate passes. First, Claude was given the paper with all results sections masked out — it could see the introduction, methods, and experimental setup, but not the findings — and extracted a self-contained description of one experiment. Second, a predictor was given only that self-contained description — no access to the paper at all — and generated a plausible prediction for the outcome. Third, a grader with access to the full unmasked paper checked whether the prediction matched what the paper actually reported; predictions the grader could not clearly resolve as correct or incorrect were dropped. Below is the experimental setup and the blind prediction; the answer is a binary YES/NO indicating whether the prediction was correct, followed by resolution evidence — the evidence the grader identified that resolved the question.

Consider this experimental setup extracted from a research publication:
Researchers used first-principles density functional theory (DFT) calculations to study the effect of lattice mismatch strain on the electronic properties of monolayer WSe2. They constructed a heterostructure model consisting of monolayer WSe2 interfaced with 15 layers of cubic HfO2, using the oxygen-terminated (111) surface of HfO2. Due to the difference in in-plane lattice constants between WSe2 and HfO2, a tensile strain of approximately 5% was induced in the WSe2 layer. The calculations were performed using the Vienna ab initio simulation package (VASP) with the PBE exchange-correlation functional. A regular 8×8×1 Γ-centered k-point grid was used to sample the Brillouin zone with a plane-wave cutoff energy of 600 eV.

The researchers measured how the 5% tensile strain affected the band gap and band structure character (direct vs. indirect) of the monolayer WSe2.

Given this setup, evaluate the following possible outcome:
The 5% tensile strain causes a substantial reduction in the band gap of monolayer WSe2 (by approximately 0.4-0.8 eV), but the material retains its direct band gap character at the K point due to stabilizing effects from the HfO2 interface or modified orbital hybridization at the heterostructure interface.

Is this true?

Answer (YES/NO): NO